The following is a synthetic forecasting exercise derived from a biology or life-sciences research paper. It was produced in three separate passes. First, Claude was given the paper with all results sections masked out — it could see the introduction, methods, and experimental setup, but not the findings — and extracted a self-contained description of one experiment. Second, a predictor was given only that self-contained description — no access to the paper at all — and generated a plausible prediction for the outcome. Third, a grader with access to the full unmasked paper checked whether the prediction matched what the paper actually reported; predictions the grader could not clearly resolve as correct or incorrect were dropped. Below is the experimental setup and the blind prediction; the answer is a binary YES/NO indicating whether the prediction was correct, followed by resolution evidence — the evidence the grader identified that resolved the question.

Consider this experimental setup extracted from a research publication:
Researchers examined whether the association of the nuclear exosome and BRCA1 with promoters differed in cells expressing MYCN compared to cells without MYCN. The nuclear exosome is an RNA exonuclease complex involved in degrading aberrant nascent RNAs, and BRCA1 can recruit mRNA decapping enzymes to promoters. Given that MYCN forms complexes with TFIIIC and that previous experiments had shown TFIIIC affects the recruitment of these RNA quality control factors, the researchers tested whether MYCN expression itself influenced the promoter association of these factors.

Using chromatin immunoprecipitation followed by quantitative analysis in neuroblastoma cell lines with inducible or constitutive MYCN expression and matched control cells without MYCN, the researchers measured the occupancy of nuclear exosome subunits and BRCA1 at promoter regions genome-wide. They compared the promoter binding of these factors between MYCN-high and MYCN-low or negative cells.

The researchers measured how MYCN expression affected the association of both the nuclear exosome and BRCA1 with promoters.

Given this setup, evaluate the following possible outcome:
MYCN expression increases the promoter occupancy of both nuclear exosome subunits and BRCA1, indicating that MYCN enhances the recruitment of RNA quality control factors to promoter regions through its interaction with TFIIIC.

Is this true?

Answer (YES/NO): YES